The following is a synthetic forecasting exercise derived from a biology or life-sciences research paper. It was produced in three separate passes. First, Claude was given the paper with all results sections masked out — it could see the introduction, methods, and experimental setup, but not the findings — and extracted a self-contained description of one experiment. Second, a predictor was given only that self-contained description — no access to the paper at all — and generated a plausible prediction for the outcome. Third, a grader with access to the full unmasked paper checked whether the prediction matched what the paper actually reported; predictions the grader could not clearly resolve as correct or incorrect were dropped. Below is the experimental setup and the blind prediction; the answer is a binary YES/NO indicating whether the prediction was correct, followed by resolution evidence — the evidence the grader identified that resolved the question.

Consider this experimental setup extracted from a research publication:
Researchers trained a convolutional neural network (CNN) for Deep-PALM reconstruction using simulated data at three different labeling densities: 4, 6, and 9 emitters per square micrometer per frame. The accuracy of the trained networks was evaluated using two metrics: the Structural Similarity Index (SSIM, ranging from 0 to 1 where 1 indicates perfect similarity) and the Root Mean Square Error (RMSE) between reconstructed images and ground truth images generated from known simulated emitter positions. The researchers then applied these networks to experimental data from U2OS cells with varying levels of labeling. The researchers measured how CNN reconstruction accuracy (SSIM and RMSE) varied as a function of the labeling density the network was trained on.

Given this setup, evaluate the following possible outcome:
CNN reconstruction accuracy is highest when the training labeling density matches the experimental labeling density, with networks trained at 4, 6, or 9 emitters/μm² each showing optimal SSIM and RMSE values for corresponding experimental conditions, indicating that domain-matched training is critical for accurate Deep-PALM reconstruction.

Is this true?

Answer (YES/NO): NO